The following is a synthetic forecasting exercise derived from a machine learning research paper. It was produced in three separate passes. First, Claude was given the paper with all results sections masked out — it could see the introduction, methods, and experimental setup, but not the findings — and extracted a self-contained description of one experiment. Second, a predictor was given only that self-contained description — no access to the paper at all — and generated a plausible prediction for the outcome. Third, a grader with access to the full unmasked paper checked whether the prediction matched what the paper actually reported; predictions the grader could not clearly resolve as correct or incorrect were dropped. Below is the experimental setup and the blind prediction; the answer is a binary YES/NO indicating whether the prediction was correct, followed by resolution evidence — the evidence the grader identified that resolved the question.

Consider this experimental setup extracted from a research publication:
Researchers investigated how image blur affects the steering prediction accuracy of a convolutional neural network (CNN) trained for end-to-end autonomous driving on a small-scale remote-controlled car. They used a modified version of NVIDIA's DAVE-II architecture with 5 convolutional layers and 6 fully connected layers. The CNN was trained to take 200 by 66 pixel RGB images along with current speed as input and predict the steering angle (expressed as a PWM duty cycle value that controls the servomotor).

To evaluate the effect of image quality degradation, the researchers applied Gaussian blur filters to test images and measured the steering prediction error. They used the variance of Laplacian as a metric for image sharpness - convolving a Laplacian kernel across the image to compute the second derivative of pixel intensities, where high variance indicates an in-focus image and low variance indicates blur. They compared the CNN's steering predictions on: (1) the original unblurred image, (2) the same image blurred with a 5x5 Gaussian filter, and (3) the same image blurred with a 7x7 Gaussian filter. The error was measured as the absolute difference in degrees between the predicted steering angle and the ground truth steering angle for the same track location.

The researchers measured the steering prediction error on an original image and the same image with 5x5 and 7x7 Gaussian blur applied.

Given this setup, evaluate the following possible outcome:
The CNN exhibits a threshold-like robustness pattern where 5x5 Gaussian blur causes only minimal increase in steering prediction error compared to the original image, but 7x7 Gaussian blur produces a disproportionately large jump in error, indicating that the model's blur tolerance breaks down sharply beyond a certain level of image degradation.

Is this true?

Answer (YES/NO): NO